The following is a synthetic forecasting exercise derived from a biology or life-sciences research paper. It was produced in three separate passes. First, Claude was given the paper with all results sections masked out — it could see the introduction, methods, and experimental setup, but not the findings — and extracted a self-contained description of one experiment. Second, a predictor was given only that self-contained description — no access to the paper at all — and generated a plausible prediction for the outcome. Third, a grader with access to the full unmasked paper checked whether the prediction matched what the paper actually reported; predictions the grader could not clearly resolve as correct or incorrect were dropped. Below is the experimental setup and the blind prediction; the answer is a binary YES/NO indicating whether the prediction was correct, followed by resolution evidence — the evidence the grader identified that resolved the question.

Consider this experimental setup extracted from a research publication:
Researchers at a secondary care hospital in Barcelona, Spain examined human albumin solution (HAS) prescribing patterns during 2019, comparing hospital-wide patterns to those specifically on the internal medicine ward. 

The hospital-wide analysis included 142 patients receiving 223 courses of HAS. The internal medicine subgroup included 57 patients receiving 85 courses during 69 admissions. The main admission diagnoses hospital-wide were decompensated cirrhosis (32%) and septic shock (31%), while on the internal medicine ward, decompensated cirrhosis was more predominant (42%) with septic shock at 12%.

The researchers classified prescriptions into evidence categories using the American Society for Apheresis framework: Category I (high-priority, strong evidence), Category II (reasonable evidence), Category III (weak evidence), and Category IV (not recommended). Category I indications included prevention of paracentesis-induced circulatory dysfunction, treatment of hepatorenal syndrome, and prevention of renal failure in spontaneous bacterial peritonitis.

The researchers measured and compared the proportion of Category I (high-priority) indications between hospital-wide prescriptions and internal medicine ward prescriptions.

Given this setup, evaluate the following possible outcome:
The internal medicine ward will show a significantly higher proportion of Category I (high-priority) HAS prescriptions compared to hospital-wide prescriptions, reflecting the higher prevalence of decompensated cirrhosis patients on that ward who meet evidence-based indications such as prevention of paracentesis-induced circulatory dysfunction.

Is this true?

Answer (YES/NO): NO